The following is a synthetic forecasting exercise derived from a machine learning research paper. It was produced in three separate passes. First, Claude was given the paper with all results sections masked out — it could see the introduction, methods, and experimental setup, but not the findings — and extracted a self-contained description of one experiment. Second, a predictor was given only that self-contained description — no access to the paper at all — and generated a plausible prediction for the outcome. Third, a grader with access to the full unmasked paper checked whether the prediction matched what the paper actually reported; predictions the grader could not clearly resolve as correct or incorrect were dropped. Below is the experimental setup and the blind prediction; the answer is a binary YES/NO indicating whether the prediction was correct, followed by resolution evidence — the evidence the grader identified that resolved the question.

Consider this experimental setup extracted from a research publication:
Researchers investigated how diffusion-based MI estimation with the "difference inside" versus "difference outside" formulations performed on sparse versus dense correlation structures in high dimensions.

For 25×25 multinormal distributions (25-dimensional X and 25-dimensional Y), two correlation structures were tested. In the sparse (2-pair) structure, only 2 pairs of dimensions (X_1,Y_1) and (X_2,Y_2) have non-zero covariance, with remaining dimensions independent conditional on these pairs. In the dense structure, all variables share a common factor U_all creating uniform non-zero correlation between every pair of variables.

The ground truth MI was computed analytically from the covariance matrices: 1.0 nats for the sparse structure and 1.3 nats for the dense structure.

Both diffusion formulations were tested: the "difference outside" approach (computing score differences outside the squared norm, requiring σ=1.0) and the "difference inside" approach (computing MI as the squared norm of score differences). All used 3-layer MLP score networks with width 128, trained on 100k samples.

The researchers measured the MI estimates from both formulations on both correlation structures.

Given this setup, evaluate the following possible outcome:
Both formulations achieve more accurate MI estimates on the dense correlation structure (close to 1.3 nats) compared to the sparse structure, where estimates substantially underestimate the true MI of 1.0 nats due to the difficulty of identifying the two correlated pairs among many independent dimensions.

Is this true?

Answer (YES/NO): NO